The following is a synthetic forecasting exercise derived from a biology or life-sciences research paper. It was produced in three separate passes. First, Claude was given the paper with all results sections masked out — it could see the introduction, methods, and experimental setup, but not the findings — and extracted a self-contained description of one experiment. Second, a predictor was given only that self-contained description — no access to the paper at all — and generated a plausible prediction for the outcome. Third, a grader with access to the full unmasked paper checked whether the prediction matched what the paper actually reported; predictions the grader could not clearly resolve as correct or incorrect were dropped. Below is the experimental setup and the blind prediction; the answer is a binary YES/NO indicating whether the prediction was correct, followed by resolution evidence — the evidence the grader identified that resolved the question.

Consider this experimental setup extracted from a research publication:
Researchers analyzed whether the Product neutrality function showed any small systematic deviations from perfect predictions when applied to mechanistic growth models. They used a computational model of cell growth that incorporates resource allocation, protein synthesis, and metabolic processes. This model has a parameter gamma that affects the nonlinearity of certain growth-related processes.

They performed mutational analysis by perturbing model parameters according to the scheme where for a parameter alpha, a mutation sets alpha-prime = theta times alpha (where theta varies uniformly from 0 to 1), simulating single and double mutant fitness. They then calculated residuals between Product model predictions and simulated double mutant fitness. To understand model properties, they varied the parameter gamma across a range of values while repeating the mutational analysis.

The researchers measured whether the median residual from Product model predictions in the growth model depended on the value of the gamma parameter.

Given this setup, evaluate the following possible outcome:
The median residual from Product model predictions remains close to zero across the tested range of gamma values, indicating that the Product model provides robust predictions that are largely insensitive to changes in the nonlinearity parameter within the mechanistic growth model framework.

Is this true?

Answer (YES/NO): NO